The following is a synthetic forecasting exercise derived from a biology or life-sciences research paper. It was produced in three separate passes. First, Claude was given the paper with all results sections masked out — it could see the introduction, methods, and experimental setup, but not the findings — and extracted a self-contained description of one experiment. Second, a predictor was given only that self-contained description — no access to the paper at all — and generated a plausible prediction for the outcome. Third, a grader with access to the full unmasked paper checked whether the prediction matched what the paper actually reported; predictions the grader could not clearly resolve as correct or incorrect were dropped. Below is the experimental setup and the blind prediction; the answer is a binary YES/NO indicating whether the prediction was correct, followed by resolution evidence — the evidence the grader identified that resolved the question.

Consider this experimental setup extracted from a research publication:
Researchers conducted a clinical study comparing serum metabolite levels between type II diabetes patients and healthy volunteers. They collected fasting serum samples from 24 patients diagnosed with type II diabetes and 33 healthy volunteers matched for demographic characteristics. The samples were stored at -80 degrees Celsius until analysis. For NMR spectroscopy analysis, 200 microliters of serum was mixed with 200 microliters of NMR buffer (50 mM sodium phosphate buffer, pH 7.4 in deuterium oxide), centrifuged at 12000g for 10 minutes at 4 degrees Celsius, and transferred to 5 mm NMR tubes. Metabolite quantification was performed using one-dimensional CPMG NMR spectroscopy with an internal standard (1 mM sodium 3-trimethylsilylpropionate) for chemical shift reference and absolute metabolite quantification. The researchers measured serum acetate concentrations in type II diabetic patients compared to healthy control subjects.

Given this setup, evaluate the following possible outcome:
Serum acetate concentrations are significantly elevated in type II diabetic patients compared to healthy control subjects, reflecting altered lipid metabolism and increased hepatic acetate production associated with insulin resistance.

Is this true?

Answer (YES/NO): YES